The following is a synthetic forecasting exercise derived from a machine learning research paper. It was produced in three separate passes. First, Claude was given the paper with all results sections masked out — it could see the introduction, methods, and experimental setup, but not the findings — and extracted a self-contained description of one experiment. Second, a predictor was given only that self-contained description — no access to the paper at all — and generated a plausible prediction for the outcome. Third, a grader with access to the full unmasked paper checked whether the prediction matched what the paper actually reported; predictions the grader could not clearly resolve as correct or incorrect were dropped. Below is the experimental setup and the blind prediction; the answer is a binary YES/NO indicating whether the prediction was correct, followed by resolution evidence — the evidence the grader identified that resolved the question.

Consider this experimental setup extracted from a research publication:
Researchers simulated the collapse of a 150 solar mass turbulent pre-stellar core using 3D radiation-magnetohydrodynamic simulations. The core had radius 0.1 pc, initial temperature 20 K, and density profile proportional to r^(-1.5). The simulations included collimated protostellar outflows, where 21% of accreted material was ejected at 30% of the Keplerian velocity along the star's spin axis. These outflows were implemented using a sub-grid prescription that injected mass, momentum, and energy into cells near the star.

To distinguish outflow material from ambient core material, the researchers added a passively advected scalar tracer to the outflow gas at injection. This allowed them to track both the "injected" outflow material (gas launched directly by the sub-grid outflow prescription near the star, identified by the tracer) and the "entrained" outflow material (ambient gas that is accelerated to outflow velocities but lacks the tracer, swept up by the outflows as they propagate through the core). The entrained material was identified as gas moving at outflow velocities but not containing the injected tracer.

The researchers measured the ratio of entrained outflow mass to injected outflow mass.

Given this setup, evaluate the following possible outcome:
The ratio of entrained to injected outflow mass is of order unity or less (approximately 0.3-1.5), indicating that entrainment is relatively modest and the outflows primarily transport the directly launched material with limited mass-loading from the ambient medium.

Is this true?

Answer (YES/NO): NO